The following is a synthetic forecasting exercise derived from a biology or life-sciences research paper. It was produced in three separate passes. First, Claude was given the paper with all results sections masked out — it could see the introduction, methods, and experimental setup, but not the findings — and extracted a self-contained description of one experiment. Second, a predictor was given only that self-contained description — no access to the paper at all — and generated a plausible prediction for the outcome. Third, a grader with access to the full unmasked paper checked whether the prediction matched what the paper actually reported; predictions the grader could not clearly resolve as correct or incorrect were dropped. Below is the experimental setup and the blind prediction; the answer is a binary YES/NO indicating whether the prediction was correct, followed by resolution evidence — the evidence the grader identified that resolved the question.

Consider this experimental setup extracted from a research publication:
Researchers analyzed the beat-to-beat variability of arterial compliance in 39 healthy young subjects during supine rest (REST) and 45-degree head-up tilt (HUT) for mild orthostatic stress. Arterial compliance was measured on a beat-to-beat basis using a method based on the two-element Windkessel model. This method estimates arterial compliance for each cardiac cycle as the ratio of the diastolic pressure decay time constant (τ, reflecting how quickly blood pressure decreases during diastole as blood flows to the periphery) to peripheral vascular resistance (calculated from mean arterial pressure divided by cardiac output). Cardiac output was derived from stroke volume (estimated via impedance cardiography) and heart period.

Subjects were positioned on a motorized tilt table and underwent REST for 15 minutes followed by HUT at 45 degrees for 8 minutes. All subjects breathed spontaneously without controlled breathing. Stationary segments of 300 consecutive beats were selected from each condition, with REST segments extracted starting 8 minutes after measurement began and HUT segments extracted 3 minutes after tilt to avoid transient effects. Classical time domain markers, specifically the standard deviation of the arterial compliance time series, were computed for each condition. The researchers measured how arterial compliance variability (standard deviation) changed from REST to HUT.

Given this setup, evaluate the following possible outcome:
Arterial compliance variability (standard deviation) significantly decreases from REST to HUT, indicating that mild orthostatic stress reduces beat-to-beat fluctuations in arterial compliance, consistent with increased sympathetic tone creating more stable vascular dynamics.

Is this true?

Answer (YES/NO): YES